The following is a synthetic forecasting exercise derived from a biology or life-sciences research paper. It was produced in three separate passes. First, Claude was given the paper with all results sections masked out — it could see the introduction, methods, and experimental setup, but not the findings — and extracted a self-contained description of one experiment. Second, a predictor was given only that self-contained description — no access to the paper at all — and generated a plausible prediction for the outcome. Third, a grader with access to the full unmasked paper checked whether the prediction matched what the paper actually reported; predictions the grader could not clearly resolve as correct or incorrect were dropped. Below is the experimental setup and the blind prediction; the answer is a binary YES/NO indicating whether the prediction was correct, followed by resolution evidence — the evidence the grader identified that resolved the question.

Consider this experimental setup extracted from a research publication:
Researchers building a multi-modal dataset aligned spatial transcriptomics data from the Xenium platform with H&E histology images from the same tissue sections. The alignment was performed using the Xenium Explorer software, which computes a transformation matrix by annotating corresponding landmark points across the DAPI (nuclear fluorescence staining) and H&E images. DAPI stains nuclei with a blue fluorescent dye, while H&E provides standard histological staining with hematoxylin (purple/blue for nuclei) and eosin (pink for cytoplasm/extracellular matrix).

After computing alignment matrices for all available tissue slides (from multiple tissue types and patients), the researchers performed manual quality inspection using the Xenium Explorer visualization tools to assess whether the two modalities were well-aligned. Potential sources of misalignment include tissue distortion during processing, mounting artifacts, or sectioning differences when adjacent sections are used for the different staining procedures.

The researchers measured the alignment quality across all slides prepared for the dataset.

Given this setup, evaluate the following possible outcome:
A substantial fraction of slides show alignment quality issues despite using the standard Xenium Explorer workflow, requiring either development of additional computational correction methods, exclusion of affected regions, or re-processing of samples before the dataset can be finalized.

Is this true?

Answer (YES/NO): NO